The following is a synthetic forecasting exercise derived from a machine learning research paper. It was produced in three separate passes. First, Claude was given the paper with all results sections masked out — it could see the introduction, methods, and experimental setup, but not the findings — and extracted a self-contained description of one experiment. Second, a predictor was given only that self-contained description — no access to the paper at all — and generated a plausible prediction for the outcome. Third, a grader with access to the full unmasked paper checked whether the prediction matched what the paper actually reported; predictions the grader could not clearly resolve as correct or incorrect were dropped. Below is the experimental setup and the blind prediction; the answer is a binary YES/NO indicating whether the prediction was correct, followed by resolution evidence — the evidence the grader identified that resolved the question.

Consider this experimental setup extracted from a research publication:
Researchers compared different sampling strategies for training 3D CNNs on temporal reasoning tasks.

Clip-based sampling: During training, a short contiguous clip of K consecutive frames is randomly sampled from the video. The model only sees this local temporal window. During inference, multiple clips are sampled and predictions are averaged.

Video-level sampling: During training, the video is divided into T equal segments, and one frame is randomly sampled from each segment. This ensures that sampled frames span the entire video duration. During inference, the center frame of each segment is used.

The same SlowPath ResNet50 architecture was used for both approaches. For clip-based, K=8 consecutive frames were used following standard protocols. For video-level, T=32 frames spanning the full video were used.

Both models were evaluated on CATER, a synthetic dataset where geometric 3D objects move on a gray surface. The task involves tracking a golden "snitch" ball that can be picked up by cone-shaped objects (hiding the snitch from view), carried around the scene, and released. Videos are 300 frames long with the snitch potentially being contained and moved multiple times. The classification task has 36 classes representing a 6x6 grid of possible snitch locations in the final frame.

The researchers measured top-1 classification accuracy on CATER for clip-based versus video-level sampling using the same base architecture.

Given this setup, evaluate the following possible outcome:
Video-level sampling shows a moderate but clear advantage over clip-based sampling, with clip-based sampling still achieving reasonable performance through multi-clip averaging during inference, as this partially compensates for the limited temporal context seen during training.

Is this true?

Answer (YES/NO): NO